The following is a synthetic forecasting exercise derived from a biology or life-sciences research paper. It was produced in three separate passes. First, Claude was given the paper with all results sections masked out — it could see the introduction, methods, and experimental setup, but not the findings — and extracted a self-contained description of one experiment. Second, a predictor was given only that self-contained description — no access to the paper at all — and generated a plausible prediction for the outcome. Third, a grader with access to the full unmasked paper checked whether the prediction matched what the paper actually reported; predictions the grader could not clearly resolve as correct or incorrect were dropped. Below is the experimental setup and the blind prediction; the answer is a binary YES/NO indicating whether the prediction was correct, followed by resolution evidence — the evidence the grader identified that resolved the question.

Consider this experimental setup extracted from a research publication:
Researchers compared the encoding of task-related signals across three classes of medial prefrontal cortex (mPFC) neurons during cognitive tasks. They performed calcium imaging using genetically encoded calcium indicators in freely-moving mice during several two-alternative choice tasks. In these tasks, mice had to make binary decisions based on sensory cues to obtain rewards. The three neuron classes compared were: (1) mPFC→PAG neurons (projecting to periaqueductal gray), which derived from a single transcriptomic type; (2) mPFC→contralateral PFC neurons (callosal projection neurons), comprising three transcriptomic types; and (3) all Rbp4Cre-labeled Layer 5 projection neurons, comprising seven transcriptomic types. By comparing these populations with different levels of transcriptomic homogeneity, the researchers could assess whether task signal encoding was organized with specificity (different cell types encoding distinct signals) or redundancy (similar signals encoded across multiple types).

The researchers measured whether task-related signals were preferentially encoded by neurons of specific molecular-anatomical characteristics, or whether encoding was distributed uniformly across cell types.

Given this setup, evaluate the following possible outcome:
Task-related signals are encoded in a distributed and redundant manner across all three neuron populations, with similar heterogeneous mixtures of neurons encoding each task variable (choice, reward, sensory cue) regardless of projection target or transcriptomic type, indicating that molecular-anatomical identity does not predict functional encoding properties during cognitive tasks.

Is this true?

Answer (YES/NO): NO